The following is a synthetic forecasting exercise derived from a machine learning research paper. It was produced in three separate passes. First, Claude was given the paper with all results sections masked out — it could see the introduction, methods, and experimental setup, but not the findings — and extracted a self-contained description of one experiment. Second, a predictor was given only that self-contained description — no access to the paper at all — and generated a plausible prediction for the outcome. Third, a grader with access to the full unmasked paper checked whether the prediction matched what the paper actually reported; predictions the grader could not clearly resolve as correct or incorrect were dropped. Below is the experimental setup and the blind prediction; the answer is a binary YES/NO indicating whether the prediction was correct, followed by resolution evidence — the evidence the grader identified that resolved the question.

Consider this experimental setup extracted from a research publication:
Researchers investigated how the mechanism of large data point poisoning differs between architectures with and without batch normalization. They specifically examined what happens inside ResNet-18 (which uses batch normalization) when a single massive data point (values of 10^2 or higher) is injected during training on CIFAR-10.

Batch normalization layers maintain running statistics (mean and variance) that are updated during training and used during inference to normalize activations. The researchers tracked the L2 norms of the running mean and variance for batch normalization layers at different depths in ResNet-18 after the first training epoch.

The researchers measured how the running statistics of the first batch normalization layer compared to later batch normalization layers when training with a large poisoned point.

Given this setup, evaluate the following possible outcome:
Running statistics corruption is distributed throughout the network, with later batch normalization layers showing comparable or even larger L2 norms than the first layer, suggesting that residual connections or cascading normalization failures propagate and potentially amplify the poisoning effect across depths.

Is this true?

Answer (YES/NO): NO